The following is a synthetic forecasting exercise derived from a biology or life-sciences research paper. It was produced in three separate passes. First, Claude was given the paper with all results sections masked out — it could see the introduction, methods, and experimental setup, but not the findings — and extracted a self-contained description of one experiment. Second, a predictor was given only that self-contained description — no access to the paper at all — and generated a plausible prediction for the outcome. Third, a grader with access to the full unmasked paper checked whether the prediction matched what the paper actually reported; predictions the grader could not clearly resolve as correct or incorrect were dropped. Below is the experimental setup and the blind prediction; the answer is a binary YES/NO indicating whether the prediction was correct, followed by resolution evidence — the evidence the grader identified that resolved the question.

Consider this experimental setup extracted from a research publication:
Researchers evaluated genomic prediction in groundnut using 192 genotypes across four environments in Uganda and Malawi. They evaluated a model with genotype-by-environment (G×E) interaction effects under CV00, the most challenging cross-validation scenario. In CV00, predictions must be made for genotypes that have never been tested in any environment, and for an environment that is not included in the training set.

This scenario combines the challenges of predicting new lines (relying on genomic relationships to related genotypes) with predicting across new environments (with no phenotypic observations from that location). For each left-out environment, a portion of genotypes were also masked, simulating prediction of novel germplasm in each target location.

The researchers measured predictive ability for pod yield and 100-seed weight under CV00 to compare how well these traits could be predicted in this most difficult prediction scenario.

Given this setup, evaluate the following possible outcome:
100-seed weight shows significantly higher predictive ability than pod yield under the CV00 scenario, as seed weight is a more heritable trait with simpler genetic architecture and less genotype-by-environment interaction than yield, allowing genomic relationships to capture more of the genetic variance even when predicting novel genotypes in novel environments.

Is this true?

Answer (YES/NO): YES